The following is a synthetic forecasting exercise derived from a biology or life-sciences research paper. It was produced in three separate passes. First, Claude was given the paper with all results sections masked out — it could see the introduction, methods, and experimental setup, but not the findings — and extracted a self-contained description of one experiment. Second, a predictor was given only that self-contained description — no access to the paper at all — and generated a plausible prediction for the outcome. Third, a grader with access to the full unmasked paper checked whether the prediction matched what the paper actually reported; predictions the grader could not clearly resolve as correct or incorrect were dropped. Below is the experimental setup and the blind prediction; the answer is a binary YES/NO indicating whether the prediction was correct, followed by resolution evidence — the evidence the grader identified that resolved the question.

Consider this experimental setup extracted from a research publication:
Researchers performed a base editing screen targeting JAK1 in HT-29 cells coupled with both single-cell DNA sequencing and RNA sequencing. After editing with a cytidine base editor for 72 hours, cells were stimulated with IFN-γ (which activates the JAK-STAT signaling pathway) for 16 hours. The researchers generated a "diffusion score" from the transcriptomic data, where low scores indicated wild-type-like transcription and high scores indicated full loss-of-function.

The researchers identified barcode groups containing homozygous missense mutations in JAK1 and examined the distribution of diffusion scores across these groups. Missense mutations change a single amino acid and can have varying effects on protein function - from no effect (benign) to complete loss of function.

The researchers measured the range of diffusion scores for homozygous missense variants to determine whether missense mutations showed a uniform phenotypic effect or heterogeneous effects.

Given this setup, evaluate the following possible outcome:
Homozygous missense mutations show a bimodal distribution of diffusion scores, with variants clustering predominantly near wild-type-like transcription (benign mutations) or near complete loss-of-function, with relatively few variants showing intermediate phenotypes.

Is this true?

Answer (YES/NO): YES